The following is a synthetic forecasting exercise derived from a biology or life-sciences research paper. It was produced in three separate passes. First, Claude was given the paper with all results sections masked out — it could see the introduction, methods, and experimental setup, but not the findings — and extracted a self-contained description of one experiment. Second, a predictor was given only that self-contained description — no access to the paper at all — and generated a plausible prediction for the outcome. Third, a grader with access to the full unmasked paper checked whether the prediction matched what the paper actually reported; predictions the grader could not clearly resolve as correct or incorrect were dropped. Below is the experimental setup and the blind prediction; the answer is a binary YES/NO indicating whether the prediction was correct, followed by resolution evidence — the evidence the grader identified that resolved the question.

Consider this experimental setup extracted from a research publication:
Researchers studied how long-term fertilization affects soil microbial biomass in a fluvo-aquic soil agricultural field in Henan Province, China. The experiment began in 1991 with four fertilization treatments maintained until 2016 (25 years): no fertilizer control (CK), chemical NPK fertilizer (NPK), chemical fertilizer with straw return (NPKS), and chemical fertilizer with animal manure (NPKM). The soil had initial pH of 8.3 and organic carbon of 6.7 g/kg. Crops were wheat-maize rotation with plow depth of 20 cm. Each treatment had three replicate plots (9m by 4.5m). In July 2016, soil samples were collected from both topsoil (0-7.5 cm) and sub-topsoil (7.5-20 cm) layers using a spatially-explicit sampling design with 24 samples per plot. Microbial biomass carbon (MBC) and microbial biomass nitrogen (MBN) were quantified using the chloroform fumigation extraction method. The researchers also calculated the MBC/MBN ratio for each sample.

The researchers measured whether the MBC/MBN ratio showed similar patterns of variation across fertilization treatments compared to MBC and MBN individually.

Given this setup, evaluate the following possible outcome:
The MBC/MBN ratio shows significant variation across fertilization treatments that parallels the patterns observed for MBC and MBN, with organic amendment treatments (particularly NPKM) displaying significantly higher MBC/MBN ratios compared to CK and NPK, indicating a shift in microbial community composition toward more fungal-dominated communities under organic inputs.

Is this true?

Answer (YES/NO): NO